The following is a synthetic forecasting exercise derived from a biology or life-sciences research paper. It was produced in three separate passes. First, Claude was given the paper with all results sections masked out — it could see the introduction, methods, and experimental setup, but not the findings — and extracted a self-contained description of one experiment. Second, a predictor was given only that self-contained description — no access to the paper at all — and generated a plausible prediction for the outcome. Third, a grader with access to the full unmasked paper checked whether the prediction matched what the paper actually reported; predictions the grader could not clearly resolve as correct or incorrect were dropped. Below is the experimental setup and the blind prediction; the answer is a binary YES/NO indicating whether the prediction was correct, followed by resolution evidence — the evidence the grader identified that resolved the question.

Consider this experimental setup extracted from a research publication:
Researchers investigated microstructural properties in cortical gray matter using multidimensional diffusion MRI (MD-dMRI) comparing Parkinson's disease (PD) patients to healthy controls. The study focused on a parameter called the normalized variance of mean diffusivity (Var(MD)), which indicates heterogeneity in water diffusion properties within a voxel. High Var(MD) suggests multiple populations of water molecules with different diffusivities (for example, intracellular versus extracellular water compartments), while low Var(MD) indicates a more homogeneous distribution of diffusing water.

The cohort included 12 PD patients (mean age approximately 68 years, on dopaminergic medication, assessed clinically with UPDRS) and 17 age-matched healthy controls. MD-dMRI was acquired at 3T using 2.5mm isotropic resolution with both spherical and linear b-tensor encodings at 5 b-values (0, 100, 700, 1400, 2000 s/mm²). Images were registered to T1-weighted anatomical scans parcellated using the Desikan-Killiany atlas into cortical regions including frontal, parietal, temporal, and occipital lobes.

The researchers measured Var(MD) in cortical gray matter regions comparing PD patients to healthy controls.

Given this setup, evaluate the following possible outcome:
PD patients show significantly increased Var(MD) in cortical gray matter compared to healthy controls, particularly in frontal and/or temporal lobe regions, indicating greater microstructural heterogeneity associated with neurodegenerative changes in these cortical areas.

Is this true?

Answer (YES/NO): NO